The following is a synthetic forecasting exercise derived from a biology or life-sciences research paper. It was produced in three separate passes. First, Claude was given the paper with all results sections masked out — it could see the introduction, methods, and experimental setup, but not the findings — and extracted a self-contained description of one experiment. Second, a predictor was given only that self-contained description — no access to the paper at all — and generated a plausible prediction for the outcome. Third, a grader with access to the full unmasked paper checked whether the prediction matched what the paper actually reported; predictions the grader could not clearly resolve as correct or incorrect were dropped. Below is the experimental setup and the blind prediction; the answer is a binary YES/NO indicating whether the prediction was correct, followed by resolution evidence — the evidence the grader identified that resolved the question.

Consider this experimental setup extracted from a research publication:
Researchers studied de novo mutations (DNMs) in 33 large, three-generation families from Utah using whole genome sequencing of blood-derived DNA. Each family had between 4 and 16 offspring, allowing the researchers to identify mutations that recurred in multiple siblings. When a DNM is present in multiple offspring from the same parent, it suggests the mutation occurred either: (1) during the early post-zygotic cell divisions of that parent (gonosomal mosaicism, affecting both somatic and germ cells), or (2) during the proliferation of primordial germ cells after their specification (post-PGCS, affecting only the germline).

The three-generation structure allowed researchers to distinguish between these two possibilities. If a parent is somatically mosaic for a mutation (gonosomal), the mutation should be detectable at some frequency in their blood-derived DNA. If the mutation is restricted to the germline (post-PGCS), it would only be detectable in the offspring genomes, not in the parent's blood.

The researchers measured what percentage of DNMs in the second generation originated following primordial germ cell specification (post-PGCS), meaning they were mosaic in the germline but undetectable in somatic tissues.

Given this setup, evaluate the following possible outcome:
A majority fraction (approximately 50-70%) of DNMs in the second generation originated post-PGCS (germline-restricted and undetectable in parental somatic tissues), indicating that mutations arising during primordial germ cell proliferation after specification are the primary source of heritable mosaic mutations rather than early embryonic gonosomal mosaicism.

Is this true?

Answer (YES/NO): NO